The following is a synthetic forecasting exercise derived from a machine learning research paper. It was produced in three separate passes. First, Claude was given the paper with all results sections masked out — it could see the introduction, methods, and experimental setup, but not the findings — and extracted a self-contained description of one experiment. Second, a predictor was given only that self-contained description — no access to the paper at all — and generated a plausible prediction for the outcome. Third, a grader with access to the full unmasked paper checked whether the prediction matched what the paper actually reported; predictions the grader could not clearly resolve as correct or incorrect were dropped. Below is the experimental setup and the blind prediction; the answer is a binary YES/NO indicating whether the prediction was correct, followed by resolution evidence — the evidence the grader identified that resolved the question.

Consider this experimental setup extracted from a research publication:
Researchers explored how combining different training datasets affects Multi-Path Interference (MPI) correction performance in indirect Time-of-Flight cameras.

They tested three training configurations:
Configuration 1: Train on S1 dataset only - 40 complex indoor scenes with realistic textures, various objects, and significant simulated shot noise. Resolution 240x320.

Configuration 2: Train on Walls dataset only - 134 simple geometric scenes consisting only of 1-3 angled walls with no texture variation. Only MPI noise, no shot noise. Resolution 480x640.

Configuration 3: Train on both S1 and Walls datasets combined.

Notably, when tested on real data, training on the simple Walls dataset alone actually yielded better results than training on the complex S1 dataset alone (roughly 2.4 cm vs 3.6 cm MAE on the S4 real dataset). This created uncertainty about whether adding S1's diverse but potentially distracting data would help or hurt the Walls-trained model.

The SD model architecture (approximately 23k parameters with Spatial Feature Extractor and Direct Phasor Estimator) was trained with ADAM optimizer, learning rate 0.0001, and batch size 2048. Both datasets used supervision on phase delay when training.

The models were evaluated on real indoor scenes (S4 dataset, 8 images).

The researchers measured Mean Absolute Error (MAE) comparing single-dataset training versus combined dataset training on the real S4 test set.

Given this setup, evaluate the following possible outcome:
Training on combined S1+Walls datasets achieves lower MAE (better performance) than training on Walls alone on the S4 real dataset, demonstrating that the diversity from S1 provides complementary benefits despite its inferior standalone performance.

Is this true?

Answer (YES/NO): YES